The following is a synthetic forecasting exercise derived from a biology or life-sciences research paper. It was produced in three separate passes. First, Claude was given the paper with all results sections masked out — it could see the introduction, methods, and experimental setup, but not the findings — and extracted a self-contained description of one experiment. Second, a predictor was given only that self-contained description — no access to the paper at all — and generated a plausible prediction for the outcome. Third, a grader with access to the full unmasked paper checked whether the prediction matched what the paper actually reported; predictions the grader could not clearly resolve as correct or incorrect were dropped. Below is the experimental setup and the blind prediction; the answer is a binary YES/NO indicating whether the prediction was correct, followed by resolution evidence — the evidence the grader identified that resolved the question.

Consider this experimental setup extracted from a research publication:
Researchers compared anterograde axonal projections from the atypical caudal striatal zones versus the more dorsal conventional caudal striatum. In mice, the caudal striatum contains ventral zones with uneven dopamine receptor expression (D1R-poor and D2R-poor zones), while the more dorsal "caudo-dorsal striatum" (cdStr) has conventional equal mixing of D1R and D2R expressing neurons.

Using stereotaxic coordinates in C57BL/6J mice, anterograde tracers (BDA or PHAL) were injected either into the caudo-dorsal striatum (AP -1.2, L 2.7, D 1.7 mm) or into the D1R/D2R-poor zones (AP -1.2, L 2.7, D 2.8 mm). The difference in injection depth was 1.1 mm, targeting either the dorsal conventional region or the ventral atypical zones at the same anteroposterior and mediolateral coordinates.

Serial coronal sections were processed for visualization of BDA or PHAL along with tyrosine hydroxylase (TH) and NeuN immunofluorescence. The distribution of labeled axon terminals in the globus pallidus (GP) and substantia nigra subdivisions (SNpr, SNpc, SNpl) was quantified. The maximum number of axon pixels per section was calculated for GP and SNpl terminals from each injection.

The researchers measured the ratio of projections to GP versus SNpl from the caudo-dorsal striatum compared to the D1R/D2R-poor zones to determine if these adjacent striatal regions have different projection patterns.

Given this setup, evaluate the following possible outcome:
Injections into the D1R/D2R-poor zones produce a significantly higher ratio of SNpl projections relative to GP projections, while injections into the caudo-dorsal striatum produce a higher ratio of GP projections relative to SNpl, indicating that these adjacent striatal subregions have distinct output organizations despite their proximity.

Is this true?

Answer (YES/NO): NO